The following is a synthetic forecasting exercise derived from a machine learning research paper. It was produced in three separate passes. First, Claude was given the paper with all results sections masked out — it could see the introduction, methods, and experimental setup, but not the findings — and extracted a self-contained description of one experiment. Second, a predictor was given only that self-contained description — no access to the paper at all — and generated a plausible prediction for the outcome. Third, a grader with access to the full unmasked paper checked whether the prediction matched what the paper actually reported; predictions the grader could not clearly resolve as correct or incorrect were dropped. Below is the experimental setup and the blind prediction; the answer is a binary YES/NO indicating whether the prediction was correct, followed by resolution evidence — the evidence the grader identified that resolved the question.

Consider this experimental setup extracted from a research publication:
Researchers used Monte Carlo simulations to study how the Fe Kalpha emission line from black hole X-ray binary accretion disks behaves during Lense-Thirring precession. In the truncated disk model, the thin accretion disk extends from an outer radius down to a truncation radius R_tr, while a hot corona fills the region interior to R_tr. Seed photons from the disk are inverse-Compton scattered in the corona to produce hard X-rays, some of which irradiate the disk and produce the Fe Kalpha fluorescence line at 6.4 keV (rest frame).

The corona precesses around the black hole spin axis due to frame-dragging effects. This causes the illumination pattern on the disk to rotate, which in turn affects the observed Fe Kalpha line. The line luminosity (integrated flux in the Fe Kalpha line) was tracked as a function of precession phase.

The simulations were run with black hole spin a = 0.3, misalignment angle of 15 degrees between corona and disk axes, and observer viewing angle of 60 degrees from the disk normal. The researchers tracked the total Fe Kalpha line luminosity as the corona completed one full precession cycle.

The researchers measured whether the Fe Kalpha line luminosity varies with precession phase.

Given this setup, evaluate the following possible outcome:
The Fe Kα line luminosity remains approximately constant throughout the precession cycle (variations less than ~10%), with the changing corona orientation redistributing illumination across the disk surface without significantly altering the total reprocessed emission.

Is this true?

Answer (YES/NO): NO